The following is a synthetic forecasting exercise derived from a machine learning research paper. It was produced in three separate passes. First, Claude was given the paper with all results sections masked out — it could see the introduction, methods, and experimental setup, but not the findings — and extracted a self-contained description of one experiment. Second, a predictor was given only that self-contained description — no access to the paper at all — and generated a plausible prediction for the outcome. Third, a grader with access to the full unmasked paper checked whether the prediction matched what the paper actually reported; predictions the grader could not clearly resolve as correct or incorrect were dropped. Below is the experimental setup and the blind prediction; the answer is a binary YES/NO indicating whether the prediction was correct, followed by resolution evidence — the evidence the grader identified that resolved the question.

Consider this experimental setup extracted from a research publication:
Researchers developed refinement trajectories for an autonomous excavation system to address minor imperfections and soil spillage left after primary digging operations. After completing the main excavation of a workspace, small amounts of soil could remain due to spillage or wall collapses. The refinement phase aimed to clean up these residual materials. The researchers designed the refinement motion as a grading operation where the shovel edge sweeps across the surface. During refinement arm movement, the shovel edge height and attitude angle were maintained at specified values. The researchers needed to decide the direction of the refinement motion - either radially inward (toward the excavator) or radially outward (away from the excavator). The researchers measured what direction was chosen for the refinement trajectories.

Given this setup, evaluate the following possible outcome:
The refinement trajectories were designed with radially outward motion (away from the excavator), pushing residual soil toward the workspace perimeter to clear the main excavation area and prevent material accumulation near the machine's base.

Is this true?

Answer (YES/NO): NO